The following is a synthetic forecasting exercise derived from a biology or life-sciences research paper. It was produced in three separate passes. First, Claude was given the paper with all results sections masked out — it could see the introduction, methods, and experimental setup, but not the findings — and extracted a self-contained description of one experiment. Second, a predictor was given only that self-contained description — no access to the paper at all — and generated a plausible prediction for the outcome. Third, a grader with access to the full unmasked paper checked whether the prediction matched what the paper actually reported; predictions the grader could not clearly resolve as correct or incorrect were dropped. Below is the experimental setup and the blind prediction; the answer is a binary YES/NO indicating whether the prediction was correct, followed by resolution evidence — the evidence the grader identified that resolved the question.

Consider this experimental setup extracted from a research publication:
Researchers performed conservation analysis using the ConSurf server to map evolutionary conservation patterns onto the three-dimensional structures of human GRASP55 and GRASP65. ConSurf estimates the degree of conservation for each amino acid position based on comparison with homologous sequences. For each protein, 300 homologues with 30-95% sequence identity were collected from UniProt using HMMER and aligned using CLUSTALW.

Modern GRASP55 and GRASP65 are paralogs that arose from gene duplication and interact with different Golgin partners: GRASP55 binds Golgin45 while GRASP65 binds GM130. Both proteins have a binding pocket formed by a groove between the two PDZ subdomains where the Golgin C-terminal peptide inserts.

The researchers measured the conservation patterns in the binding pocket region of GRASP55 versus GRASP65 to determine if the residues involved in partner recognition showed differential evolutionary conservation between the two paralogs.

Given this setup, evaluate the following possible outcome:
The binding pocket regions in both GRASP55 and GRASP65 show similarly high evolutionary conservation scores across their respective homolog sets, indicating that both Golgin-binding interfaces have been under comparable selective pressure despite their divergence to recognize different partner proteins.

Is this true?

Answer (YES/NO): NO